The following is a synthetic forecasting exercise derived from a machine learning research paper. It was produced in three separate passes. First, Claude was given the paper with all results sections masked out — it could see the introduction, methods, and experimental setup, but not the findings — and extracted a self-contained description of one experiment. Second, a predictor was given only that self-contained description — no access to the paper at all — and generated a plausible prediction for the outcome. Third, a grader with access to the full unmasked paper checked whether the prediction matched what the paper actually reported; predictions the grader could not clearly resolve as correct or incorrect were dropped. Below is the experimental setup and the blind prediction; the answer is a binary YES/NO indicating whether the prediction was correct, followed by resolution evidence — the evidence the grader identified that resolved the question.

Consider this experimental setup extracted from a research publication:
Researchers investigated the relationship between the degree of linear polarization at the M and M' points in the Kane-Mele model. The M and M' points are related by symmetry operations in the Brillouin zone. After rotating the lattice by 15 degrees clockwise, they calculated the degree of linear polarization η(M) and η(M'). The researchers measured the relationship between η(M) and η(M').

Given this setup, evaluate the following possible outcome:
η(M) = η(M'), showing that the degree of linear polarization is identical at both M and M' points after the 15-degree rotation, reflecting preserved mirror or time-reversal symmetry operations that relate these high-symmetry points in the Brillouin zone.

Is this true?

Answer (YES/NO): NO